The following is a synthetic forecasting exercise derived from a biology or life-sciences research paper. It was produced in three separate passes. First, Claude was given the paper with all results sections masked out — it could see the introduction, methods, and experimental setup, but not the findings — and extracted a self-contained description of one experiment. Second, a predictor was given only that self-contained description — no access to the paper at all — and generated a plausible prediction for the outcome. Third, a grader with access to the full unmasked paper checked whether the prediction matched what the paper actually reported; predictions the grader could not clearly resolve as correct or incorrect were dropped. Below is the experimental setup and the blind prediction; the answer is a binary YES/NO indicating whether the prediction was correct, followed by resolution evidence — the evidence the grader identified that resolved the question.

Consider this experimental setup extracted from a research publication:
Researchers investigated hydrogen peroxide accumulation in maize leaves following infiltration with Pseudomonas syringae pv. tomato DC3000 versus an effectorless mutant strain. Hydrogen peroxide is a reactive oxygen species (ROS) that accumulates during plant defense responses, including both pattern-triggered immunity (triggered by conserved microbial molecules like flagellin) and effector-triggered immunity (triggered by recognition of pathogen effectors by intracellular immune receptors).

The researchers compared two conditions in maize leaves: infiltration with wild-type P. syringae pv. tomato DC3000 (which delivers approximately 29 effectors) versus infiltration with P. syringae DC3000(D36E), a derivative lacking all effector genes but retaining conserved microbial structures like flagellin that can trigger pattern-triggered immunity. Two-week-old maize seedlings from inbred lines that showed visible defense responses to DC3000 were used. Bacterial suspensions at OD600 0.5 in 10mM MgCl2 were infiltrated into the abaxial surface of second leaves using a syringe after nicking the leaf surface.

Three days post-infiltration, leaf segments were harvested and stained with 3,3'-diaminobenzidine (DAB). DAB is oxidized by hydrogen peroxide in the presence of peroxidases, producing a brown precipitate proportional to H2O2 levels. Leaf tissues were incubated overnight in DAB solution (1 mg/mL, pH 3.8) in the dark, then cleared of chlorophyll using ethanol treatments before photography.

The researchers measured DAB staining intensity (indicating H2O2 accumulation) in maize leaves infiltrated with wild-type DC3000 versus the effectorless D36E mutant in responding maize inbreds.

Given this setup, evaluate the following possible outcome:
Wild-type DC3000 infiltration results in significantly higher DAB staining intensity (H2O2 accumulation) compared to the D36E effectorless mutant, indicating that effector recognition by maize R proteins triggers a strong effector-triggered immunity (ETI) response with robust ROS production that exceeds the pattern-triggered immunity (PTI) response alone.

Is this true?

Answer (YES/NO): YES